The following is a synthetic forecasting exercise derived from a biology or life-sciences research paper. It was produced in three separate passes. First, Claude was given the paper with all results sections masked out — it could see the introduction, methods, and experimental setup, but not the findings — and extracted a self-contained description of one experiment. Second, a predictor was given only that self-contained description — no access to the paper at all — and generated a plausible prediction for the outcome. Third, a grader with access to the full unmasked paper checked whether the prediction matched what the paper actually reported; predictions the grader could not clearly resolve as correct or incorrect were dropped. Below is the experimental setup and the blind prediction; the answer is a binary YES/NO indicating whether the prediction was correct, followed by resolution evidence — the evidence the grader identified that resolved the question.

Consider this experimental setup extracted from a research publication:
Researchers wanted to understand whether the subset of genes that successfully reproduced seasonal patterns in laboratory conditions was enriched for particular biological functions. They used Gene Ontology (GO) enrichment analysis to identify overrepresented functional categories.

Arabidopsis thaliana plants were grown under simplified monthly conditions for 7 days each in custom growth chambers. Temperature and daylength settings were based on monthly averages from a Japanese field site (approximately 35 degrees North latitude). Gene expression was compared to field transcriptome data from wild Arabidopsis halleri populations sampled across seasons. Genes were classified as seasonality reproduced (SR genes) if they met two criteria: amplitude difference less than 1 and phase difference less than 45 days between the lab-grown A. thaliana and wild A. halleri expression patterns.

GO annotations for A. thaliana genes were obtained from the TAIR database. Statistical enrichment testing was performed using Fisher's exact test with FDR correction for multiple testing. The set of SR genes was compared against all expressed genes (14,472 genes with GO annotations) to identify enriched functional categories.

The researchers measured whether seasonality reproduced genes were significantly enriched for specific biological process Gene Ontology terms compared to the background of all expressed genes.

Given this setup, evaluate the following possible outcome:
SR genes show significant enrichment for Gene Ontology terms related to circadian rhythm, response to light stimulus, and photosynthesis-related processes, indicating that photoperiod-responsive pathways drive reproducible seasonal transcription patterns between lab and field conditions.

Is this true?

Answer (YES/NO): NO